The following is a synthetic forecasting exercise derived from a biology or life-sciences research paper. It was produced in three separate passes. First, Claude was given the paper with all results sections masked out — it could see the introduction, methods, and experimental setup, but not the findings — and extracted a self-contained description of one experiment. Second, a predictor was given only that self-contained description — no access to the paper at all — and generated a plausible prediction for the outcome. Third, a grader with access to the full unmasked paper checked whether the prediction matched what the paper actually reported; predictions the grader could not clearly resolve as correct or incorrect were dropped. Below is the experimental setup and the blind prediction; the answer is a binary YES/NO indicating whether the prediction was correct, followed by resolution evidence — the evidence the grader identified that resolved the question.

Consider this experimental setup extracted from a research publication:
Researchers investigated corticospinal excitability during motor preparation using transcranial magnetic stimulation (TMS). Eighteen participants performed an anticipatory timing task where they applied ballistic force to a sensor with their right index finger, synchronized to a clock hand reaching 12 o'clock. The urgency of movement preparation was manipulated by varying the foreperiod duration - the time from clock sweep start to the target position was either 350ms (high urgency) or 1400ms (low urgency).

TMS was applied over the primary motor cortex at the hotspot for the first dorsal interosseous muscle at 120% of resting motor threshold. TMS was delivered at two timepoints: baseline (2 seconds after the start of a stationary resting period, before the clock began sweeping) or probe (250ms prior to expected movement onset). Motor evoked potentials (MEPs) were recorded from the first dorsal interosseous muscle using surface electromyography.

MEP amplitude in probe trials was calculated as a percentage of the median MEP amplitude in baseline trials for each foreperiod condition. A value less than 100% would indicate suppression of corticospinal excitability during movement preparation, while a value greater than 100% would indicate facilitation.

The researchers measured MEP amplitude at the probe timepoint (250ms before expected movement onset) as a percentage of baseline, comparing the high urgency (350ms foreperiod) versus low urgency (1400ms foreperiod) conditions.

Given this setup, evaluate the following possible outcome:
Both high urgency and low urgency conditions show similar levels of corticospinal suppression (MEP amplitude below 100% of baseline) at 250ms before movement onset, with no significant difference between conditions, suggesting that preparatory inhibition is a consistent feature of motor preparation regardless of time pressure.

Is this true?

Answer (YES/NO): NO